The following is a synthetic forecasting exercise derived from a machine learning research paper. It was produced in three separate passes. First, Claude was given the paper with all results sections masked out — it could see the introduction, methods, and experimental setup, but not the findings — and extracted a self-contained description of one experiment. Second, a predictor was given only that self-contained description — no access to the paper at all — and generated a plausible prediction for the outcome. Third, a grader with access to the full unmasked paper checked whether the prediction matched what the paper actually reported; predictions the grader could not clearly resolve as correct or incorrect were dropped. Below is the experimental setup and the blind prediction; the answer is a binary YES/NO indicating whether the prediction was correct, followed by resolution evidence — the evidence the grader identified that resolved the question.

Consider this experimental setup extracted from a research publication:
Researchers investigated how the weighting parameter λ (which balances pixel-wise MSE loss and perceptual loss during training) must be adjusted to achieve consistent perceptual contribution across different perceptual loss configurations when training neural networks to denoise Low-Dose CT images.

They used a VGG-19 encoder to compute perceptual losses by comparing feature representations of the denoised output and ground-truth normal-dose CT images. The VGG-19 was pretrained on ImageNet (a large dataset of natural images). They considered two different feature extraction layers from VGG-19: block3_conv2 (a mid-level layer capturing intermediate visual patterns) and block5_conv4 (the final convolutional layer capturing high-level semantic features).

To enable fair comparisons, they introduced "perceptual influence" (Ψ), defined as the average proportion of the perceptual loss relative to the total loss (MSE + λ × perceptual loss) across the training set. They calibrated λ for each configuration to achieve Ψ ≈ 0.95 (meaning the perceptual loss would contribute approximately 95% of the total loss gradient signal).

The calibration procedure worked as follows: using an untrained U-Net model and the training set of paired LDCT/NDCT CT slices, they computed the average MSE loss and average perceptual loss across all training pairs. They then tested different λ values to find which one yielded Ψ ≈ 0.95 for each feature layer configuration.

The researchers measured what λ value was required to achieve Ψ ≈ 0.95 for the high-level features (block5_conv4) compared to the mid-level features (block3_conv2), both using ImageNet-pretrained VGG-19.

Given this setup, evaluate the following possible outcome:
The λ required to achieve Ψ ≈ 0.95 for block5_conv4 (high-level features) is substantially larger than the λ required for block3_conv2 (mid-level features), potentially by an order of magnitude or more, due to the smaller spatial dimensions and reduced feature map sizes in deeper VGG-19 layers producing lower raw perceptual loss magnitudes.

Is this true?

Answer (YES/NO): YES